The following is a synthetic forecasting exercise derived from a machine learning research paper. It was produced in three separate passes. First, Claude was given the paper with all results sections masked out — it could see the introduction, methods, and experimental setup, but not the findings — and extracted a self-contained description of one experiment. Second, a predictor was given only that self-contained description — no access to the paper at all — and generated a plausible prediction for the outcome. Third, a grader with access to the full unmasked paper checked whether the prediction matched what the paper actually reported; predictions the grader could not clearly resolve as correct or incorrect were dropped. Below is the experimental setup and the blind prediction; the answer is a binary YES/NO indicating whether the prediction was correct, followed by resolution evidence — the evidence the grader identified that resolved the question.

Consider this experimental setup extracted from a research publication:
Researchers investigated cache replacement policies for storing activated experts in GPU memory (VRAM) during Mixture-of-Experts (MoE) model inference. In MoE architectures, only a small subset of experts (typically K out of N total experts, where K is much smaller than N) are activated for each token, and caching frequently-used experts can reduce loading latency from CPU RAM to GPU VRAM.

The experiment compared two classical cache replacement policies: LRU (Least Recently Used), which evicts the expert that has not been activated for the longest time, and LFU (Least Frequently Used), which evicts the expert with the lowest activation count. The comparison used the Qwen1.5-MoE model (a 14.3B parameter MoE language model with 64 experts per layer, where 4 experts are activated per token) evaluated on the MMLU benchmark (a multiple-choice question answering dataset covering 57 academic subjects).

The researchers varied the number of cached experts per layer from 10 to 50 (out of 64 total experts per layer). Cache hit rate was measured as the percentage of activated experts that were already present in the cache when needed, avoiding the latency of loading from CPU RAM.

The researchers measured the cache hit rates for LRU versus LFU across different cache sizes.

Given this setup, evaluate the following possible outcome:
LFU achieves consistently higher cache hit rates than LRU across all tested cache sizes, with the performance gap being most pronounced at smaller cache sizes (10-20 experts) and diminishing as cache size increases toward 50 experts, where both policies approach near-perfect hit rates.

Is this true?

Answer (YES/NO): YES